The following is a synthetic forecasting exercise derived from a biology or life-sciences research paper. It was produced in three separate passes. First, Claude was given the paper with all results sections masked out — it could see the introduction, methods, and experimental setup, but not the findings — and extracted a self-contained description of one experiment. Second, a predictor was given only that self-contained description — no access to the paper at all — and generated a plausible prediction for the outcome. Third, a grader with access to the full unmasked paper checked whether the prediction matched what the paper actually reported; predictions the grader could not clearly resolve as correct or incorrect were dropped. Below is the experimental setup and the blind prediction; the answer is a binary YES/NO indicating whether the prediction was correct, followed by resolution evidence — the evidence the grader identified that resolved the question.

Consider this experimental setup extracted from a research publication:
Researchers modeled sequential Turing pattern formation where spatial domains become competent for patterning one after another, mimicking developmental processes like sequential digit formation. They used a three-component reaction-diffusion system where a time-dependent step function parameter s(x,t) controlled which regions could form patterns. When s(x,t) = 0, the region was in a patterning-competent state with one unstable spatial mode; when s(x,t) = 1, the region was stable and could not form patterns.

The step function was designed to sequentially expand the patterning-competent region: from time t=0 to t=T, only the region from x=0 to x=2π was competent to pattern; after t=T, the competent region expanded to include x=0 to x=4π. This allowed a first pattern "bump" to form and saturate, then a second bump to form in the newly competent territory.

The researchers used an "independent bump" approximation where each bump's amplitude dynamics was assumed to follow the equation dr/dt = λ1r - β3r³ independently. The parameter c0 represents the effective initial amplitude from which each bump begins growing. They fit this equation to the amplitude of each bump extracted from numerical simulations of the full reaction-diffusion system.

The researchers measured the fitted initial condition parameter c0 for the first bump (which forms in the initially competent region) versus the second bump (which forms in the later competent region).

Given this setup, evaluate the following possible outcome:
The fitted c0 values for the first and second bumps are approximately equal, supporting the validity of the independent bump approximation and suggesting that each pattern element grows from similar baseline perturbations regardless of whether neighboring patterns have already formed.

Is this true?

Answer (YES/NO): NO